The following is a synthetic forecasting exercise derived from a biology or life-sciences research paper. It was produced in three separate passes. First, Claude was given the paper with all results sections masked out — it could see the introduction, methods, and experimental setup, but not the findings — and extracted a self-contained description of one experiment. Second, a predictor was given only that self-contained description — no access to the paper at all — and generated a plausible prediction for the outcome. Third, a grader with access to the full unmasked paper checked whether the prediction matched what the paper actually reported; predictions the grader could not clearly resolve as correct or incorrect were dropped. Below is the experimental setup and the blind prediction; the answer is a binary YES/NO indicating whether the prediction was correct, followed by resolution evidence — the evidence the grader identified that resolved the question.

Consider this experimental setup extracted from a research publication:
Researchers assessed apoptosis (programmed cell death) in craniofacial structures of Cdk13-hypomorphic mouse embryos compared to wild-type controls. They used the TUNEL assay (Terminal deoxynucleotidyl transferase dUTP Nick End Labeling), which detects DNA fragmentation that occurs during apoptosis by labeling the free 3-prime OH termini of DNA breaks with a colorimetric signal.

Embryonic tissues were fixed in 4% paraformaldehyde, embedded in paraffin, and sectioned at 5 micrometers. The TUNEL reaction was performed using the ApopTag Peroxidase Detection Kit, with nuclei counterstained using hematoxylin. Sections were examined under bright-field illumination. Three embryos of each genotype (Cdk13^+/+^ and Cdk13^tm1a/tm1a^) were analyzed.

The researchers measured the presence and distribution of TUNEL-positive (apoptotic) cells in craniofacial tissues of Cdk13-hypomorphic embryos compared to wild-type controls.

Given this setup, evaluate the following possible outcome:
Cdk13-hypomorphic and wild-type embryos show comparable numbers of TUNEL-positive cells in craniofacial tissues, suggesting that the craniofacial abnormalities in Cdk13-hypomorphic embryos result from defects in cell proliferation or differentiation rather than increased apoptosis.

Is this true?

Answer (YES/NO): NO